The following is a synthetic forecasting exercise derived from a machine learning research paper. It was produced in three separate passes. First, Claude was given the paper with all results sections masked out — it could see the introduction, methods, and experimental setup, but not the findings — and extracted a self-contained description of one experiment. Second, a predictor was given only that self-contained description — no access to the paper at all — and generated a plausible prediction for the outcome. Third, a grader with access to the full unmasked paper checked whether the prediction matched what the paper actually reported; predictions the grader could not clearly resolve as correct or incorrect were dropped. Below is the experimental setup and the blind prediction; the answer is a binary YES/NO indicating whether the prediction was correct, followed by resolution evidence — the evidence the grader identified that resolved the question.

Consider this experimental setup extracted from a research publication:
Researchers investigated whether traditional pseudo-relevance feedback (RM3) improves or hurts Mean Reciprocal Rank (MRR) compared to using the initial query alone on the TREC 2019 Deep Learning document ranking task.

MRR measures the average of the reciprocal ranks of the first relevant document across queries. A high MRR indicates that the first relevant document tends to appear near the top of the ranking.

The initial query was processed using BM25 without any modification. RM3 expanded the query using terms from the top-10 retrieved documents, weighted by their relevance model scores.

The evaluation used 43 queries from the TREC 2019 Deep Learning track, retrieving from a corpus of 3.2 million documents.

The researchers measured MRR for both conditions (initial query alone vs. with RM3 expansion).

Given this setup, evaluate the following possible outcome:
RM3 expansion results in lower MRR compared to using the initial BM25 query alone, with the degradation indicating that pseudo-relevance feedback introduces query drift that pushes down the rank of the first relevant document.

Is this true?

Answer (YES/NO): YES